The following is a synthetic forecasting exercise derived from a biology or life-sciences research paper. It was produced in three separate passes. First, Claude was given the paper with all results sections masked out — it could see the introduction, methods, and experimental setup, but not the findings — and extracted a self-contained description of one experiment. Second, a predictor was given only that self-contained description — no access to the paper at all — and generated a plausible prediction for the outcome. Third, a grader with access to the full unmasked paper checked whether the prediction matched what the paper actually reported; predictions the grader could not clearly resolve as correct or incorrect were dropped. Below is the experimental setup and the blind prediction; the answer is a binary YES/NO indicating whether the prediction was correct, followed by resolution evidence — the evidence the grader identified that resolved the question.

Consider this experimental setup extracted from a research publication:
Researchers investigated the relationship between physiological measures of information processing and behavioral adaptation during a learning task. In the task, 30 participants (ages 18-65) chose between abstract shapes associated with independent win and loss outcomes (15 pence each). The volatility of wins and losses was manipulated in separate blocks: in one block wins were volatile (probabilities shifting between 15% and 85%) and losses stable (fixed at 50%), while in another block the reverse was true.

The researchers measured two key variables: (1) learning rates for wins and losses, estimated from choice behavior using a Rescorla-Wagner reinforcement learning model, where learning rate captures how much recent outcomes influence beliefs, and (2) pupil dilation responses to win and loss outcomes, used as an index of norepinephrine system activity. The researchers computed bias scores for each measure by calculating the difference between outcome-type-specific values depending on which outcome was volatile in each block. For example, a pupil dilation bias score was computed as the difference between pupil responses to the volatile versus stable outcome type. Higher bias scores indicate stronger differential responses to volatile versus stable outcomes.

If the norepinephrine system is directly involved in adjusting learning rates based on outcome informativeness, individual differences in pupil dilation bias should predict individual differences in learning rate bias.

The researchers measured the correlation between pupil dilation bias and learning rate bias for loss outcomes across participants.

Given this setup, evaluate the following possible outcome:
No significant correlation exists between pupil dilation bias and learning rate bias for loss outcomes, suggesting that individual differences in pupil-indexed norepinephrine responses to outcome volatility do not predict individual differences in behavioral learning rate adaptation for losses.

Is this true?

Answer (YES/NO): NO